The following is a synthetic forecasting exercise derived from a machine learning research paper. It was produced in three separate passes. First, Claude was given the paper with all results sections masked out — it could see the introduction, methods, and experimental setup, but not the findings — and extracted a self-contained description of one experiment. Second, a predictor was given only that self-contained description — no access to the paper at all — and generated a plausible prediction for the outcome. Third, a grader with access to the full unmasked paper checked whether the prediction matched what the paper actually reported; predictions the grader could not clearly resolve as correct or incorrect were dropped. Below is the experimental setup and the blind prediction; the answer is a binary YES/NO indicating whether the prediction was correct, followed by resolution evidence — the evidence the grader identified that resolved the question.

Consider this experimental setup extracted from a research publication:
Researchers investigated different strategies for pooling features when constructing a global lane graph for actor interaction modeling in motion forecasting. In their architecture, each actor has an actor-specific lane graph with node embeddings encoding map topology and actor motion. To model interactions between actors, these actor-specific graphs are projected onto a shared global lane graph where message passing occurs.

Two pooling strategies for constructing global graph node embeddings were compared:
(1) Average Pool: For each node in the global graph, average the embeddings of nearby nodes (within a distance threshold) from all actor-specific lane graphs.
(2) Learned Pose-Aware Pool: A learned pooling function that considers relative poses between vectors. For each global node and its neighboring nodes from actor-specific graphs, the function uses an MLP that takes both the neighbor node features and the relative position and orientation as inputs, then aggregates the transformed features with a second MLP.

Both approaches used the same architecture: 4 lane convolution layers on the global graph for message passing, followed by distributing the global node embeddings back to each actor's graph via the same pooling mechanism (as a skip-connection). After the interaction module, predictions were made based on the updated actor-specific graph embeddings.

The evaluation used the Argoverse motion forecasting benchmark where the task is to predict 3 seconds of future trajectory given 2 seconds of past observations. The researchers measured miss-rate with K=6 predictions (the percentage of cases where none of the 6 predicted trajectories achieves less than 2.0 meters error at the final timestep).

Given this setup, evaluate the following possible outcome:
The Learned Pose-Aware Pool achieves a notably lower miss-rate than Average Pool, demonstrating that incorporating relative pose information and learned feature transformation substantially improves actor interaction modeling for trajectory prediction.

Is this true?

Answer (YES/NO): YES